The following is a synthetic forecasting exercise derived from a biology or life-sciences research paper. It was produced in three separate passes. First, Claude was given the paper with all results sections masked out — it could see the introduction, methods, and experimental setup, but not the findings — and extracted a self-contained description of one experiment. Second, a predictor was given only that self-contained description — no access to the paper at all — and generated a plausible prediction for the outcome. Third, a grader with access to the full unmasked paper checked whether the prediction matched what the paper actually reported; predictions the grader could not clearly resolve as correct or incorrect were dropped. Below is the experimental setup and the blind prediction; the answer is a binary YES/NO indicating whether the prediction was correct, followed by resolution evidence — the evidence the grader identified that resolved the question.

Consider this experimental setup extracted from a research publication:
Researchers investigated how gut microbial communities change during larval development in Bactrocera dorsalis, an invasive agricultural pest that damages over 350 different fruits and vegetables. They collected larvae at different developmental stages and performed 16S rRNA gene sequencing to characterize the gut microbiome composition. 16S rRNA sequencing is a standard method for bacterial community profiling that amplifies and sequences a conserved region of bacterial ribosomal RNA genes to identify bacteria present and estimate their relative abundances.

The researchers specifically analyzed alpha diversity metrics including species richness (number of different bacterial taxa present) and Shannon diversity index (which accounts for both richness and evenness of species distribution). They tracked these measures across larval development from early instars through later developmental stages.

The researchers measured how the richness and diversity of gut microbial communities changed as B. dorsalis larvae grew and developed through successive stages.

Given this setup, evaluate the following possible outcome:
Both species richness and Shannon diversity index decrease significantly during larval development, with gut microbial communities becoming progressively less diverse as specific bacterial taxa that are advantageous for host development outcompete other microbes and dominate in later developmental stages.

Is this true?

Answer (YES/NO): NO